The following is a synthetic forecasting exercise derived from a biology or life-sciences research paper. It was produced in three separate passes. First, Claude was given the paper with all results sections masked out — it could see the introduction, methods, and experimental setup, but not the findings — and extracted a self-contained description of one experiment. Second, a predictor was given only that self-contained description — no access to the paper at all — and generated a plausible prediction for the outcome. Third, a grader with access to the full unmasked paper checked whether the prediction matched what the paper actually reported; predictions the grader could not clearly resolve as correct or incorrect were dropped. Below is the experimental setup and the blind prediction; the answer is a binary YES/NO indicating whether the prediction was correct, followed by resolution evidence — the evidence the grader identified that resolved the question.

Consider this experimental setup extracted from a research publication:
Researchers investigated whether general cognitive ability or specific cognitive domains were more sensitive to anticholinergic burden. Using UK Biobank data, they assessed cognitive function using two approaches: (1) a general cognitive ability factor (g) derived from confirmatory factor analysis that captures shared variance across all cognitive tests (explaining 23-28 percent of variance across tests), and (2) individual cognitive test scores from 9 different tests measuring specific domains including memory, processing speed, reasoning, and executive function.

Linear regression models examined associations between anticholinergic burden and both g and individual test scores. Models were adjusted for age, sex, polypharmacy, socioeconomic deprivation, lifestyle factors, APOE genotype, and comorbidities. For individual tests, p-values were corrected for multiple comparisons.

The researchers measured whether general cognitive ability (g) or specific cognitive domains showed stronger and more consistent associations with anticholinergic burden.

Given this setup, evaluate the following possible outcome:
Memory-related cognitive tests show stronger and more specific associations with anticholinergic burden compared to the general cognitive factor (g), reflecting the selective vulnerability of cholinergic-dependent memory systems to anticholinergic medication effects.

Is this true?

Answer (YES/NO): NO